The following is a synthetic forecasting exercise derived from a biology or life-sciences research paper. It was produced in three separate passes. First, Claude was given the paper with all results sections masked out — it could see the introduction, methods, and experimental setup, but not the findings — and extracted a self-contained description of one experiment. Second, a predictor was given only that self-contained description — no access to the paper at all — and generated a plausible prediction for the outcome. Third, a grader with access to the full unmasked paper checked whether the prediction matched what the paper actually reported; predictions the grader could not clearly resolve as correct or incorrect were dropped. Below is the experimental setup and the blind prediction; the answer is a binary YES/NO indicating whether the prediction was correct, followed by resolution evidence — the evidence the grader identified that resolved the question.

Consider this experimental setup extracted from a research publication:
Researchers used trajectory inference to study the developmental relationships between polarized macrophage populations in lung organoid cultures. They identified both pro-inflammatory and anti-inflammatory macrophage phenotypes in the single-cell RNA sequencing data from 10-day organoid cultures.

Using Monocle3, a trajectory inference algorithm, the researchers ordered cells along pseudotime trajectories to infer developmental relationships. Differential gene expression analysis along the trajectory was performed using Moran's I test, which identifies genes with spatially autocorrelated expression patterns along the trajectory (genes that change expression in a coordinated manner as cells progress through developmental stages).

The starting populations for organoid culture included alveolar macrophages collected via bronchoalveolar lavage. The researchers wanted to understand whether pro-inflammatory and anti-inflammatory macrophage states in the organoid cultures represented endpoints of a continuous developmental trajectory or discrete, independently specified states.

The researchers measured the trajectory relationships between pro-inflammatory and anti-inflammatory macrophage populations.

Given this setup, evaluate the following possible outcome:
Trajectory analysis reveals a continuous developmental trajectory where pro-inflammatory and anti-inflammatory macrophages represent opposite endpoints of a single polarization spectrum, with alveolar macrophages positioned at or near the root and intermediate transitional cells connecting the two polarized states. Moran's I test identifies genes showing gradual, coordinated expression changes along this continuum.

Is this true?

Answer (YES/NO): NO